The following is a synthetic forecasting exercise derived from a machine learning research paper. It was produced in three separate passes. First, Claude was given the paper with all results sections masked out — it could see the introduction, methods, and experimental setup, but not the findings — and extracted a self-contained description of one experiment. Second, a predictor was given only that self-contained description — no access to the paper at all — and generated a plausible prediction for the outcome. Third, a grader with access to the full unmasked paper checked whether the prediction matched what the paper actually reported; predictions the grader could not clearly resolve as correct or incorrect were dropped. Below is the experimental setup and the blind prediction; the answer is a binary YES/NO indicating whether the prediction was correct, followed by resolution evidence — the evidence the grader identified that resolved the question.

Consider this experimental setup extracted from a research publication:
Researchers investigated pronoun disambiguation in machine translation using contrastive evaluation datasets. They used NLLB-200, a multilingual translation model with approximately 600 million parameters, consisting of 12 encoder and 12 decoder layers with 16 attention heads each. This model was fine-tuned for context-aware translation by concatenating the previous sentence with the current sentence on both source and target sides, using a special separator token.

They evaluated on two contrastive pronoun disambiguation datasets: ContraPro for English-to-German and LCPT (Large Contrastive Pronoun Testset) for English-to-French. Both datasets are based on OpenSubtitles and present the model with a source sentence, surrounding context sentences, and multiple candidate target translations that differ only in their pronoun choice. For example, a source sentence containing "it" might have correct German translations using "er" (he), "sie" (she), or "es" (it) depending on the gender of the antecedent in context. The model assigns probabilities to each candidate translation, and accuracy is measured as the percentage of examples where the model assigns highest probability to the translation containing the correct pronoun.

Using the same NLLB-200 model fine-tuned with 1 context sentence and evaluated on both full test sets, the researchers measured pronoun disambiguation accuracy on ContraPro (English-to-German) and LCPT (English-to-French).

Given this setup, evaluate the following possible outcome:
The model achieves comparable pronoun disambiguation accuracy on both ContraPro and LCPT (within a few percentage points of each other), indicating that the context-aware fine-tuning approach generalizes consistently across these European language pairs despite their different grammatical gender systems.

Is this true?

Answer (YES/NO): NO